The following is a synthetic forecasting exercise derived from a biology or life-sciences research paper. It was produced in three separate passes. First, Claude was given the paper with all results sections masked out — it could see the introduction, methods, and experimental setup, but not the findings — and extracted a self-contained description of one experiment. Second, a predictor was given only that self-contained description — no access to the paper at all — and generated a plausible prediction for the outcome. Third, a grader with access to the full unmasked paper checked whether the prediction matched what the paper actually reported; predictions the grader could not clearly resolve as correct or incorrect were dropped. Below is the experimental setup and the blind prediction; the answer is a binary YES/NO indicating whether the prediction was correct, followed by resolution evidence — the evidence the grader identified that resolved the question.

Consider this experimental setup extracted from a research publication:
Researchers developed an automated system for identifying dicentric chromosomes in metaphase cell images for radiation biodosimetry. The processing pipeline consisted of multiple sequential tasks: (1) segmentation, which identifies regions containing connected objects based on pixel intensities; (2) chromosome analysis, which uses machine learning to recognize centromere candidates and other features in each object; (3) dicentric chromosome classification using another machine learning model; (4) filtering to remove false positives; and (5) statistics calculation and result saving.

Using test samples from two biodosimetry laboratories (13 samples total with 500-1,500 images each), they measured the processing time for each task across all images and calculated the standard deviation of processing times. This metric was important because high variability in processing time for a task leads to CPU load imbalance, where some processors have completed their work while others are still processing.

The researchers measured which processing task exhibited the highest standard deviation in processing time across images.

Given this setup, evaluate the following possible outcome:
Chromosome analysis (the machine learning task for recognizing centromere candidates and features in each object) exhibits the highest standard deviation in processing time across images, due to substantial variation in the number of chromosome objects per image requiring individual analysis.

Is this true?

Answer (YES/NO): NO